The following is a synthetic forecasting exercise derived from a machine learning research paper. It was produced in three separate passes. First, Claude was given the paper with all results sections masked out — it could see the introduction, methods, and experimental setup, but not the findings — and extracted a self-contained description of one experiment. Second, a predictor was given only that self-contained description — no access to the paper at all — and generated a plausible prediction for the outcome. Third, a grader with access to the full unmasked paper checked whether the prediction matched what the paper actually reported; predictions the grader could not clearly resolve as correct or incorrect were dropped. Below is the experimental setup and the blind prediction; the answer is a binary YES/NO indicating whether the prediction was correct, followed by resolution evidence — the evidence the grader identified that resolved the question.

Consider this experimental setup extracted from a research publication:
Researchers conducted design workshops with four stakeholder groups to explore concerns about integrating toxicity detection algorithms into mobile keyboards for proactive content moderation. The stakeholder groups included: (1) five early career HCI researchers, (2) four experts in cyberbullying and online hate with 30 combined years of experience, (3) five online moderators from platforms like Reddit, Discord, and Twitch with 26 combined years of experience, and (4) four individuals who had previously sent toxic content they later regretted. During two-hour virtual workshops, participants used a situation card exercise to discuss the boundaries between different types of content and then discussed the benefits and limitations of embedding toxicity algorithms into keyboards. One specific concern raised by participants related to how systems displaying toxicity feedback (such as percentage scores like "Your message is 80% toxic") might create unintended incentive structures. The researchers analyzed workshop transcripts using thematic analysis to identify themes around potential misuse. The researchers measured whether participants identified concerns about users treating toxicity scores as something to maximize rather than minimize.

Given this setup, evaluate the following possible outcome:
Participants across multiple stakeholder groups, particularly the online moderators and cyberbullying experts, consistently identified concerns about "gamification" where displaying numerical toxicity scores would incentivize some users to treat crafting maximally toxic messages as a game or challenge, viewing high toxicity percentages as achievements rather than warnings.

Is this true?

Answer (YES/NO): NO